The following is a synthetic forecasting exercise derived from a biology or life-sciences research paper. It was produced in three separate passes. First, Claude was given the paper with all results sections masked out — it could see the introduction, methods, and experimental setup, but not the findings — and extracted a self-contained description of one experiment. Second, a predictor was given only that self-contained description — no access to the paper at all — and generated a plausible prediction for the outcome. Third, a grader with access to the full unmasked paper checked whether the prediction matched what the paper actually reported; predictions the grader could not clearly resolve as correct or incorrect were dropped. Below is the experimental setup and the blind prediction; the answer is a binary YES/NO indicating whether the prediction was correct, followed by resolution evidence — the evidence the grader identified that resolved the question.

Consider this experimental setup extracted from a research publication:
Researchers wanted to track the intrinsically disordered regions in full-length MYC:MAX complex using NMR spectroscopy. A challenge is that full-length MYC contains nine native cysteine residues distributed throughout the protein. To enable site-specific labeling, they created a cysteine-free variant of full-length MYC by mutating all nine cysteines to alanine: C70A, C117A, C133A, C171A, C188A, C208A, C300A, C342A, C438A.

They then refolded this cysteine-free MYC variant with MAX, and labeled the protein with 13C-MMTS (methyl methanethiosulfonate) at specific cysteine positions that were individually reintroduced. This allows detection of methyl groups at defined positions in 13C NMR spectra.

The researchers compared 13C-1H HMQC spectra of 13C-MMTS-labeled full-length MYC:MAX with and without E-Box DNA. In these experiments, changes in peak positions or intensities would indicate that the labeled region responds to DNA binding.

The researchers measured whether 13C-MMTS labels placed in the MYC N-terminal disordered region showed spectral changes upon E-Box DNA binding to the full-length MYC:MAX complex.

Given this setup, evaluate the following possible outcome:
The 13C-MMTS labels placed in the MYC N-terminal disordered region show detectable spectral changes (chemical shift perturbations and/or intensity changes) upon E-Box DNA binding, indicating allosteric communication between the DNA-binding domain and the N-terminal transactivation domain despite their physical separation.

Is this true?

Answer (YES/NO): NO